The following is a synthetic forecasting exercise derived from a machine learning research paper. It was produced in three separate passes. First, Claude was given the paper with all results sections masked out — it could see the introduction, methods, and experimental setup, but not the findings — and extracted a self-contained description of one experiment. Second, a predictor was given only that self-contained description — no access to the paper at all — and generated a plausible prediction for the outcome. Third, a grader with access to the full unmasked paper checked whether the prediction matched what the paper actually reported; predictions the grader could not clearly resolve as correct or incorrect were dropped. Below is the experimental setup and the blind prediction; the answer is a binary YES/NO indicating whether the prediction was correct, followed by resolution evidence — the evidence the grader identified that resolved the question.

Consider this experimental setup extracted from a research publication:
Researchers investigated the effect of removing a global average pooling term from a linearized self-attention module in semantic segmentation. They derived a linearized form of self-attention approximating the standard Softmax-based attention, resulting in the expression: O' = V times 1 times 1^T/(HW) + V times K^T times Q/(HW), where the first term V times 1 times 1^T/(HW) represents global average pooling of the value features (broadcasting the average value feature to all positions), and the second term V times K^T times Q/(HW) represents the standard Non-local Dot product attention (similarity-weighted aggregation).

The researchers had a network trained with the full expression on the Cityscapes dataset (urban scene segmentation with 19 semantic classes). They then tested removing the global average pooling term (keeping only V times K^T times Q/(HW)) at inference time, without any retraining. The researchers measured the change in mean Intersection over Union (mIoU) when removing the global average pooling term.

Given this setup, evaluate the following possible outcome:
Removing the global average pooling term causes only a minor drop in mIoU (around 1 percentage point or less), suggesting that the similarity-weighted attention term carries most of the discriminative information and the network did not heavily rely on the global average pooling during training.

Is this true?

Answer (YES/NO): NO